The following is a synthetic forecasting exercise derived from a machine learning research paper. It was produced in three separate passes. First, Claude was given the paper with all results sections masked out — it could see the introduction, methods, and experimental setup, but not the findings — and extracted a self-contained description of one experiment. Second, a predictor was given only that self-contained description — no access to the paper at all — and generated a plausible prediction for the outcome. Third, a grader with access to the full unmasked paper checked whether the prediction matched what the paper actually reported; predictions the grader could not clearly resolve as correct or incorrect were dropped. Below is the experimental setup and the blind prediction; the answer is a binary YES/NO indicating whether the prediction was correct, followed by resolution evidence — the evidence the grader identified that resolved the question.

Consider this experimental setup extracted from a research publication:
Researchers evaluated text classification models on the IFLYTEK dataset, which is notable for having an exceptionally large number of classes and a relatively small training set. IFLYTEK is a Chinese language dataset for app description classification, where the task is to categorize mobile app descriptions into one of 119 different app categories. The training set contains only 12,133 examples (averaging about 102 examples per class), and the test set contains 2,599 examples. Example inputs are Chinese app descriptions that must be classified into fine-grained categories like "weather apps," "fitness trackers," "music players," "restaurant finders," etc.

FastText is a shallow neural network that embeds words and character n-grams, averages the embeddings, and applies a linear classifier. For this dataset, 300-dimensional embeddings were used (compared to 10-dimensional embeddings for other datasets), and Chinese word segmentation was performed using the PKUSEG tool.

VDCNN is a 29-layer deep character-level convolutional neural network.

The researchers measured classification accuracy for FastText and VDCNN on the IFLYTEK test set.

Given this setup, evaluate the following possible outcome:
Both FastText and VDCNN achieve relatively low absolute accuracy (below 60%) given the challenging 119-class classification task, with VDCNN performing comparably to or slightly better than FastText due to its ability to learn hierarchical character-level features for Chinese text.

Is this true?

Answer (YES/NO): YES